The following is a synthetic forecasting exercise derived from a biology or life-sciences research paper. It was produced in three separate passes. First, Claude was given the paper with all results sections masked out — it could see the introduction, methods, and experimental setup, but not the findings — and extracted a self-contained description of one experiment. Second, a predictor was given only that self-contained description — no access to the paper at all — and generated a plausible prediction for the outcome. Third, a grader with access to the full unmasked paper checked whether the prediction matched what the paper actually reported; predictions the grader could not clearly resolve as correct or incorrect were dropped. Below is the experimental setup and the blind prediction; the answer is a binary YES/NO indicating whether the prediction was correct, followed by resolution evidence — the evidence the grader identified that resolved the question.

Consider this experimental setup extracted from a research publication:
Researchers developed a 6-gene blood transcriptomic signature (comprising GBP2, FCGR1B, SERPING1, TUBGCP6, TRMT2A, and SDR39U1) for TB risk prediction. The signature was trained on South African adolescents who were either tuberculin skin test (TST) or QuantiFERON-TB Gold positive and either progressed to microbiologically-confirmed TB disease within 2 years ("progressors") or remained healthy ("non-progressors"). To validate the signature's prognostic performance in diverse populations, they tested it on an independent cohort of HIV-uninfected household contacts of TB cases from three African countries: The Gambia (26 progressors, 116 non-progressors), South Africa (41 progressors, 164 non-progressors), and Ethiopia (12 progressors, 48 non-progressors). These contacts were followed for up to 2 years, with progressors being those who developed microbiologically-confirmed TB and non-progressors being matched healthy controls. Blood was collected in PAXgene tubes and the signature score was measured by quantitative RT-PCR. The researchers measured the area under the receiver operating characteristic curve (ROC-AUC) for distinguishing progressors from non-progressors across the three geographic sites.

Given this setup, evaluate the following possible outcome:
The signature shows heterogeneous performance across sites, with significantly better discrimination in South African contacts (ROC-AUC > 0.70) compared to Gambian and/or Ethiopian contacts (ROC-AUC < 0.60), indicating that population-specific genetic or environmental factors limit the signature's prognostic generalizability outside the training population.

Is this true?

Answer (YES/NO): NO